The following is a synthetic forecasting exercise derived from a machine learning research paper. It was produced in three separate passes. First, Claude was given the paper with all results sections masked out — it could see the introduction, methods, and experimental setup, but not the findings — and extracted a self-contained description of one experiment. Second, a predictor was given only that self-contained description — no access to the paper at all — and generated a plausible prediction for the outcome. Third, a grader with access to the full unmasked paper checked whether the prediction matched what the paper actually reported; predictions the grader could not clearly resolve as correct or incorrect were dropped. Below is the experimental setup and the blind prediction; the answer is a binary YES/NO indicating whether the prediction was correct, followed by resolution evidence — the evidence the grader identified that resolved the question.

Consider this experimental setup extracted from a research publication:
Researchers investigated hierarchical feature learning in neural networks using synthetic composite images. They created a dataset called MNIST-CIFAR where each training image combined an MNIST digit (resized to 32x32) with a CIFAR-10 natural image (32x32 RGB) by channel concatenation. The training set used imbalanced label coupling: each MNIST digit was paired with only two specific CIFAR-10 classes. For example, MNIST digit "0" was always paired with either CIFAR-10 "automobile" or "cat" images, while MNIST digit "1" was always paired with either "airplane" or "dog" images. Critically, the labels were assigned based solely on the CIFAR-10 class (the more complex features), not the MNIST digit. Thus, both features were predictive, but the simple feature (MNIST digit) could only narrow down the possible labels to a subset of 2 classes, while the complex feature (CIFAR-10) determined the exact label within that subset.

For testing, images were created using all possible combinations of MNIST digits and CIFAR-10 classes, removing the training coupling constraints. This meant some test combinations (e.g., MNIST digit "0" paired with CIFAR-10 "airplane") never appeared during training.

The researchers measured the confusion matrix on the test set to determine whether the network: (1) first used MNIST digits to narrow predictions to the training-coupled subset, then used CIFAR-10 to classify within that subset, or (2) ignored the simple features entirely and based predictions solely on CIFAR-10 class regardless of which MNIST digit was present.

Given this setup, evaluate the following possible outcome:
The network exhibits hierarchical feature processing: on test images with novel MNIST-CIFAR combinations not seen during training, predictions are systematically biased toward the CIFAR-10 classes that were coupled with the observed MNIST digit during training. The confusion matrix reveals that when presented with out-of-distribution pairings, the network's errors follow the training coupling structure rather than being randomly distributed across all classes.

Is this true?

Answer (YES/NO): YES